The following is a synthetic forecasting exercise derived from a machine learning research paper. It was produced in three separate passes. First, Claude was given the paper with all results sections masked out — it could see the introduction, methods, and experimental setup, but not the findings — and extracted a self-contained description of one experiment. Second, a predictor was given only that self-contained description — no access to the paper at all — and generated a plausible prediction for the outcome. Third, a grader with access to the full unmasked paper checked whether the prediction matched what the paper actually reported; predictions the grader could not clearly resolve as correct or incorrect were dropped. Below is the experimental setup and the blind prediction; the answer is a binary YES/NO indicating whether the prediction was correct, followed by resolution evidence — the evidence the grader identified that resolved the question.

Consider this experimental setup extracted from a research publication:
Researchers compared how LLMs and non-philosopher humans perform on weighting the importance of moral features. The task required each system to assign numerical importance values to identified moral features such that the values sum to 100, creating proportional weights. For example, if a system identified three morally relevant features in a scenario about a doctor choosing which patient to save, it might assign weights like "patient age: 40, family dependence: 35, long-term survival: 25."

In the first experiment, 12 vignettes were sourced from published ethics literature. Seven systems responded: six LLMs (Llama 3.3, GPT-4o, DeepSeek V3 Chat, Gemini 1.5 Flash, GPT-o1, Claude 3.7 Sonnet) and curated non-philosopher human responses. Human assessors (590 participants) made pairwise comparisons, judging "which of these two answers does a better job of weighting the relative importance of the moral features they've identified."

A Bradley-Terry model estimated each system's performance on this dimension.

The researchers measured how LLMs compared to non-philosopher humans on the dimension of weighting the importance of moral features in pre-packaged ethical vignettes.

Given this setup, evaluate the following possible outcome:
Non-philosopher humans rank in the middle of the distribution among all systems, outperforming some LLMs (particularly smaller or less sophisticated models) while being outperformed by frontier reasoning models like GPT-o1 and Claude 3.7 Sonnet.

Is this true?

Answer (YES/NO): NO